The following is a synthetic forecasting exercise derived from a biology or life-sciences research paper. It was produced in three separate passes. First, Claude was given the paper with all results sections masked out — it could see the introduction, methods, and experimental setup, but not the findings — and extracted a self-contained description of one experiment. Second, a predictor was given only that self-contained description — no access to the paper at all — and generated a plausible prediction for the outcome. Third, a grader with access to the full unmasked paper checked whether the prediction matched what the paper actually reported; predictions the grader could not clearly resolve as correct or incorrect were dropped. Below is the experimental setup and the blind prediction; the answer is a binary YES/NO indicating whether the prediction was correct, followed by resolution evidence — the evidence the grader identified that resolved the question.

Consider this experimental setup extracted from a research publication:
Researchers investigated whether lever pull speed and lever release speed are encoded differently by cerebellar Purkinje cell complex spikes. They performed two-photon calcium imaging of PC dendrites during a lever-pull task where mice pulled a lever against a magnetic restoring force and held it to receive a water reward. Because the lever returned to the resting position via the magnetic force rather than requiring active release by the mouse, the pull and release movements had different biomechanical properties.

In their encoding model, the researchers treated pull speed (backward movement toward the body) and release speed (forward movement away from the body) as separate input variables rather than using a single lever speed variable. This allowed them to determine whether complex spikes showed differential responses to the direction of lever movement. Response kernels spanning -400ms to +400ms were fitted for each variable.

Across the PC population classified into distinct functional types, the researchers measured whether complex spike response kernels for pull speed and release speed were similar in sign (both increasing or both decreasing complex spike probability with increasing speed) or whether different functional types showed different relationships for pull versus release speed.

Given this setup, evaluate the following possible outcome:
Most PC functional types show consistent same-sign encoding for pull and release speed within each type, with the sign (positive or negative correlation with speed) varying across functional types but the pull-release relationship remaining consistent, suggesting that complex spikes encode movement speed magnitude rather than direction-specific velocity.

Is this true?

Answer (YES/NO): NO